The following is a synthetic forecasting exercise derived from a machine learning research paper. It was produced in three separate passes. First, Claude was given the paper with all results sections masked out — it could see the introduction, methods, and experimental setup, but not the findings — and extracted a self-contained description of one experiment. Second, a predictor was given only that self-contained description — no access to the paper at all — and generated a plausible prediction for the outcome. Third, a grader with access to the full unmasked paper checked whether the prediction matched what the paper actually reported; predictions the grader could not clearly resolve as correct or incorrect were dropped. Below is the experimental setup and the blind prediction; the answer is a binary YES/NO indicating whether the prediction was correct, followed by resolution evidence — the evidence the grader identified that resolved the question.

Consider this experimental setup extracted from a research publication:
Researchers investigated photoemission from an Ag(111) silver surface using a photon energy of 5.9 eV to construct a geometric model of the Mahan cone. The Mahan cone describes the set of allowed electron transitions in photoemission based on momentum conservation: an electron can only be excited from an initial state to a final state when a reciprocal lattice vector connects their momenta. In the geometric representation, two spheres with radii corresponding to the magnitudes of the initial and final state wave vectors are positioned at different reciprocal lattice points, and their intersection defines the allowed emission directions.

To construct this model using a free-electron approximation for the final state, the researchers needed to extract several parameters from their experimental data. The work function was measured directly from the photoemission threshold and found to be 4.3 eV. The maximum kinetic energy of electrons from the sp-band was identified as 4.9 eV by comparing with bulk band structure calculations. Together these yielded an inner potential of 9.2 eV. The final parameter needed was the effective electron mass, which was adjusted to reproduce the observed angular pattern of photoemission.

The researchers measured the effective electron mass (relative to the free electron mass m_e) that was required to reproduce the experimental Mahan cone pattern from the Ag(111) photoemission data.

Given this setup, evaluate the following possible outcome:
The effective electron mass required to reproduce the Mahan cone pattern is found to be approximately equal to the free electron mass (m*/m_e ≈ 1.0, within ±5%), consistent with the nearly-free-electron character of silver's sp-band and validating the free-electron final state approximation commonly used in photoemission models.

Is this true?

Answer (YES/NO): NO